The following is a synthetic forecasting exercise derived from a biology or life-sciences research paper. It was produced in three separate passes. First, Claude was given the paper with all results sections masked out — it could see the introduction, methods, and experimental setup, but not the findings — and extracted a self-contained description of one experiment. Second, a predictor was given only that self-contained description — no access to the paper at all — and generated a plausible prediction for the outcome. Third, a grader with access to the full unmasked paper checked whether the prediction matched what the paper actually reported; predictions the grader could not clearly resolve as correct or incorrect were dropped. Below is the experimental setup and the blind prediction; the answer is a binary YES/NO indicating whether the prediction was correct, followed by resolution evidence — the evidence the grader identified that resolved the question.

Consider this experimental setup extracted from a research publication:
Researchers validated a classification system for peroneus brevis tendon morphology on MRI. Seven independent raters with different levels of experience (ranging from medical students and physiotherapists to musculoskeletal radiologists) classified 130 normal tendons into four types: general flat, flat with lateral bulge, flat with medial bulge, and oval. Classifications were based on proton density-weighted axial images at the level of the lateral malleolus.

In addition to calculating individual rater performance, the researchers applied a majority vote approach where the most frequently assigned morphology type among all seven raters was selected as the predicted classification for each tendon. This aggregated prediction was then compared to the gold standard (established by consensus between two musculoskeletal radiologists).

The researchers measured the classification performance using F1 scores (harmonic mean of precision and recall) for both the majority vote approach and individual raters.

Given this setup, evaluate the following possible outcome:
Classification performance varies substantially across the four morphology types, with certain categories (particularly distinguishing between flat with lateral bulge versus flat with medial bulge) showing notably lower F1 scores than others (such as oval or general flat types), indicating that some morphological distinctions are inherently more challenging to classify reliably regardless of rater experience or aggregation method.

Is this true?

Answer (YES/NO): NO